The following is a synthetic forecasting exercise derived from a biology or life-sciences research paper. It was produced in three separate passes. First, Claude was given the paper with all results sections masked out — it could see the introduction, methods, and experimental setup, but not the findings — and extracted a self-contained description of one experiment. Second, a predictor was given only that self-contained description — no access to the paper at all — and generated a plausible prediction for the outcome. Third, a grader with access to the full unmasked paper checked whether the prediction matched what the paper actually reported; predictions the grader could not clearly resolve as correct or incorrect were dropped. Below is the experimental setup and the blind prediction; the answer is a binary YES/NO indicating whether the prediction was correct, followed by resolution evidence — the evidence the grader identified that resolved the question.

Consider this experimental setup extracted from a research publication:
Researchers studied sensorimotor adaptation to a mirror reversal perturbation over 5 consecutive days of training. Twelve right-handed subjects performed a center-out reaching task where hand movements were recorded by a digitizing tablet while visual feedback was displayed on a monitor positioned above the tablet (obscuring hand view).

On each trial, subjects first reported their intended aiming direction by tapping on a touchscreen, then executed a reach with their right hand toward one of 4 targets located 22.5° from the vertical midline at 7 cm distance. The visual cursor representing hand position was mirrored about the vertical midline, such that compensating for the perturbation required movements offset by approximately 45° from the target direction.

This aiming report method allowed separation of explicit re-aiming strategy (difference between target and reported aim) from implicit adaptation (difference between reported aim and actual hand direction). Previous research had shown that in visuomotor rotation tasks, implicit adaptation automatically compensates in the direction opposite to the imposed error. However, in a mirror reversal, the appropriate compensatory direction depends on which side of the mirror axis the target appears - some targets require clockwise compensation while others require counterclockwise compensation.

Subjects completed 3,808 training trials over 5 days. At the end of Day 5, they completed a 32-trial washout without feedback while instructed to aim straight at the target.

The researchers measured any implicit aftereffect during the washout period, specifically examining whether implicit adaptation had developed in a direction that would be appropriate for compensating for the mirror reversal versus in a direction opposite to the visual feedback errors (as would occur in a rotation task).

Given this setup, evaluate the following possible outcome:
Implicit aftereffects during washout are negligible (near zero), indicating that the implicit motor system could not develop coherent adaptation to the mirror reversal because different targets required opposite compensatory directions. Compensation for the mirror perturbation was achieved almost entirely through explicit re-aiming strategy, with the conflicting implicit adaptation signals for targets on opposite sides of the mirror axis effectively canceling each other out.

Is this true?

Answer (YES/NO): NO